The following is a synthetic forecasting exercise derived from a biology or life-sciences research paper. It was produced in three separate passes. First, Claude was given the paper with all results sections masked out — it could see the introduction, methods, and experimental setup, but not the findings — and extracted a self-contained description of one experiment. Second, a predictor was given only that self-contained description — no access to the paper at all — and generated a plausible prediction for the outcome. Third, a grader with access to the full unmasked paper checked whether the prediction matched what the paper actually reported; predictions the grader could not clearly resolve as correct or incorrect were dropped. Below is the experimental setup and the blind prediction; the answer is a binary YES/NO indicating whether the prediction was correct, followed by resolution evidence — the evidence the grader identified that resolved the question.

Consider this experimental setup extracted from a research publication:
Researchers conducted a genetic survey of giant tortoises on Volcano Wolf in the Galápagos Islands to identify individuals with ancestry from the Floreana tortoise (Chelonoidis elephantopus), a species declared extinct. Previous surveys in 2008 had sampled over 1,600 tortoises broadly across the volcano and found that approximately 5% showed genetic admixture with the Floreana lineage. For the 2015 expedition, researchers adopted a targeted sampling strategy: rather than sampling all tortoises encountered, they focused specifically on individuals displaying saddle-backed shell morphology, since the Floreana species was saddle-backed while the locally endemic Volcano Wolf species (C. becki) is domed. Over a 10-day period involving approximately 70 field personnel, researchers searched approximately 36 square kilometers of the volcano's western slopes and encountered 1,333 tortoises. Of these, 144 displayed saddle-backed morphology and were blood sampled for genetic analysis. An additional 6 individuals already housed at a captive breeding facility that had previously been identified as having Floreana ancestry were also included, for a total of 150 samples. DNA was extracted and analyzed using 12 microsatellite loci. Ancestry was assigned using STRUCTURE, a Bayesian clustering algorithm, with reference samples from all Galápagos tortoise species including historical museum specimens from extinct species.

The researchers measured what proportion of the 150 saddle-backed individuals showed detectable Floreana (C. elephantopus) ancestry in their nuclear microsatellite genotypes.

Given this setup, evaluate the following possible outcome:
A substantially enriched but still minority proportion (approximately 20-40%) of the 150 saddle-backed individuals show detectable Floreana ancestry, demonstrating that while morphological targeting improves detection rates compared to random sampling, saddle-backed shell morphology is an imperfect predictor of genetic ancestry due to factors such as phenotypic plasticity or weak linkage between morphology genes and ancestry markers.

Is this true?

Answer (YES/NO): NO